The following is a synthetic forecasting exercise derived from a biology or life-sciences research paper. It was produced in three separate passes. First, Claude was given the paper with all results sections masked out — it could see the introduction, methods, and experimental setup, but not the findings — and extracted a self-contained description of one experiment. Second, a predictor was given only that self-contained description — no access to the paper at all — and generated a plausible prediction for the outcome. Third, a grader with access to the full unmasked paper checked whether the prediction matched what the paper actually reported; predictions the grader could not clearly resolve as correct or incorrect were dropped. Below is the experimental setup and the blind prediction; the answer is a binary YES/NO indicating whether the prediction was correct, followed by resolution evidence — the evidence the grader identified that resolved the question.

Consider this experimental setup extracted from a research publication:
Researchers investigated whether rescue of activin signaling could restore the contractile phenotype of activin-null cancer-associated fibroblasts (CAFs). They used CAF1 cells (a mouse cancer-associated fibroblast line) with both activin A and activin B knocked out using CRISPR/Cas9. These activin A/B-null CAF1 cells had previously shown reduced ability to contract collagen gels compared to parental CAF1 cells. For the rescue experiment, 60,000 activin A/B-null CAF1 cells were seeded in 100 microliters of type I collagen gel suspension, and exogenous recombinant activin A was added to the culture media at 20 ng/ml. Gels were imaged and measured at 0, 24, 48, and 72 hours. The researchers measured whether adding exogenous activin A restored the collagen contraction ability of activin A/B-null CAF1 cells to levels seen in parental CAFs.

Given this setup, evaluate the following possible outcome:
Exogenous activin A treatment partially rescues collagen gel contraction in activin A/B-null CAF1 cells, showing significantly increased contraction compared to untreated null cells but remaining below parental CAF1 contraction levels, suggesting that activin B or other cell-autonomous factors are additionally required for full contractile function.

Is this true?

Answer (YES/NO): NO